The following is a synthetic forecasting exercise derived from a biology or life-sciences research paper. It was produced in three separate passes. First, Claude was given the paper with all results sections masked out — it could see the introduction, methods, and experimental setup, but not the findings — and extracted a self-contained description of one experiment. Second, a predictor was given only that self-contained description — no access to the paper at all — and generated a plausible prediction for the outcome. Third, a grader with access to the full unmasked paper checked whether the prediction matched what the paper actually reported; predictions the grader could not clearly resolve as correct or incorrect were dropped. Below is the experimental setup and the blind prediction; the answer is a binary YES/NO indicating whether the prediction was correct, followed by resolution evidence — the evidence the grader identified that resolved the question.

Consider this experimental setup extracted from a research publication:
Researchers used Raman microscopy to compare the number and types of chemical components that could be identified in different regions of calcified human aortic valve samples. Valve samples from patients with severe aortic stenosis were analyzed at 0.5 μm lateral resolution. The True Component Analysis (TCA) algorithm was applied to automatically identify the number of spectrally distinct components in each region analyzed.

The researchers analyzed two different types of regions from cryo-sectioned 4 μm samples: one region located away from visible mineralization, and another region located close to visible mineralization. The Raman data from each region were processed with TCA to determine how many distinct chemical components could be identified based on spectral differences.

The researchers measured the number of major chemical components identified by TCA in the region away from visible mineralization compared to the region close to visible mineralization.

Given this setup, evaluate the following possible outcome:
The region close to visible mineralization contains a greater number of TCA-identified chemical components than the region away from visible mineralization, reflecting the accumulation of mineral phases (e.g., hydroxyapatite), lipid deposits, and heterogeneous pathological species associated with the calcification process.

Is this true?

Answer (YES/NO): NO